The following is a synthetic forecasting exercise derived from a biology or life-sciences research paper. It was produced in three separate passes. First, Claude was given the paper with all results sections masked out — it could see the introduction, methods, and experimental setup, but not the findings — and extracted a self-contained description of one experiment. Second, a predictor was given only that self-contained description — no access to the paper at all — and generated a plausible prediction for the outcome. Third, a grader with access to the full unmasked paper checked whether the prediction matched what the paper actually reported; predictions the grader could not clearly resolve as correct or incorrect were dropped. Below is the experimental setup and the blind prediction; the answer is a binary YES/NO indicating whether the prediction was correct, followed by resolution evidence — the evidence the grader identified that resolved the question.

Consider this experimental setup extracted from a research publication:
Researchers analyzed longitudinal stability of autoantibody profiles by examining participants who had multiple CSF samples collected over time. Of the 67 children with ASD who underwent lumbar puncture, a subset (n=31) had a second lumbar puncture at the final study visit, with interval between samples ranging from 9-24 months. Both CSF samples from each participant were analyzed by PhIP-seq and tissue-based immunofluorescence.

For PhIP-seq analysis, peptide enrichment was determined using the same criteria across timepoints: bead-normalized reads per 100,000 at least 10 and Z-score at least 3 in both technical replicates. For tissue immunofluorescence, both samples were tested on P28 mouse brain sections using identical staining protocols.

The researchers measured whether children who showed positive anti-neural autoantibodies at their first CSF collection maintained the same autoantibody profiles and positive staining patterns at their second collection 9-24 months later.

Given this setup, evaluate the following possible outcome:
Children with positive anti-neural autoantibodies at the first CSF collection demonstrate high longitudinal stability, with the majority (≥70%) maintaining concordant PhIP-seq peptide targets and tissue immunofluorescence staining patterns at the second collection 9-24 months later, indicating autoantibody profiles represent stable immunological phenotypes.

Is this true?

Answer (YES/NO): NO